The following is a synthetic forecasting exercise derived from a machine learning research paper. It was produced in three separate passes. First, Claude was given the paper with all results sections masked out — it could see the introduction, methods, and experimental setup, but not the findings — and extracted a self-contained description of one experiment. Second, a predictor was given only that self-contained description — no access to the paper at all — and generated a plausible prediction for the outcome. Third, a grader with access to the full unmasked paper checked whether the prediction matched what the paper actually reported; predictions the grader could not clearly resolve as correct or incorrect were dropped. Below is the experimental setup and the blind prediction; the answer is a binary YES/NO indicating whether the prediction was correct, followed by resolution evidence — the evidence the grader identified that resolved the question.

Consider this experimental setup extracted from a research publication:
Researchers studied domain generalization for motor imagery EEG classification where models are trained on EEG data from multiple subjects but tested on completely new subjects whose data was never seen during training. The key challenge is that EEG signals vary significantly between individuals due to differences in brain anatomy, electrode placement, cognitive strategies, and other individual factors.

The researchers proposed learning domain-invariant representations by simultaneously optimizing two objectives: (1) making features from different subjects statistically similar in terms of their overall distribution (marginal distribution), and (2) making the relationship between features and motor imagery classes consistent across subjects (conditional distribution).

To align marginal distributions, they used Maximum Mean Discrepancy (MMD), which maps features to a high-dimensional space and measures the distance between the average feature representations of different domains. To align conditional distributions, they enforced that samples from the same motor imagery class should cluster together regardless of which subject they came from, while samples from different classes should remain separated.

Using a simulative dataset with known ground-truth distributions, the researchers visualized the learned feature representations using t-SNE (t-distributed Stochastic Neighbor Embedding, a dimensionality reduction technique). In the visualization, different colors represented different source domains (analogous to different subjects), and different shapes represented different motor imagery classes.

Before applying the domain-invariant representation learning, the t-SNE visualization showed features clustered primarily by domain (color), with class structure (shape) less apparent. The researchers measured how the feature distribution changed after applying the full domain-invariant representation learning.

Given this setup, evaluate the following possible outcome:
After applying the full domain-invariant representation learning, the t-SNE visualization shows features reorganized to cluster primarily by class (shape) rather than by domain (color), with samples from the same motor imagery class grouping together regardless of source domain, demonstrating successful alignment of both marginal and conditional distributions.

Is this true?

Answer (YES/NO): YES